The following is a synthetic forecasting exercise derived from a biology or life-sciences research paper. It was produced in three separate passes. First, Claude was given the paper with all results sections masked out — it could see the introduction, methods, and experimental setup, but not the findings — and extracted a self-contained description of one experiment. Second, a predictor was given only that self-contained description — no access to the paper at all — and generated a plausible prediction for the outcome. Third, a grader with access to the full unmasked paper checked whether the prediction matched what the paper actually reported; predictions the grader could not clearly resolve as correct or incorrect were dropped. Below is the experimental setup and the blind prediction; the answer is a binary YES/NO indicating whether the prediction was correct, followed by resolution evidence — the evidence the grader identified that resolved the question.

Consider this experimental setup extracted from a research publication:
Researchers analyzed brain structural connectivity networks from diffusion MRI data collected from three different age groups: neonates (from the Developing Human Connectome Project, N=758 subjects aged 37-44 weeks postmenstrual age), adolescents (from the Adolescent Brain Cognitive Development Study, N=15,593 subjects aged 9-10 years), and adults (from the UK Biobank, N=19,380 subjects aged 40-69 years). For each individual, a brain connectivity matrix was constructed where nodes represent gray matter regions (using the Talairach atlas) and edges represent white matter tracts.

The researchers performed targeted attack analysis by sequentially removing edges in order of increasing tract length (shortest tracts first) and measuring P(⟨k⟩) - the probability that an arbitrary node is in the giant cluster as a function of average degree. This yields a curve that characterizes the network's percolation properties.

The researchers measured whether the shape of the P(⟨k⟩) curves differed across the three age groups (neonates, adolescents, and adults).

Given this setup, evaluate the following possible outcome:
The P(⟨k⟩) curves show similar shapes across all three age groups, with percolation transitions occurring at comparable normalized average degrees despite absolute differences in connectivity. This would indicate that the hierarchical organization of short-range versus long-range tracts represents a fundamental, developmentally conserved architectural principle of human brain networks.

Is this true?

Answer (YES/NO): YES